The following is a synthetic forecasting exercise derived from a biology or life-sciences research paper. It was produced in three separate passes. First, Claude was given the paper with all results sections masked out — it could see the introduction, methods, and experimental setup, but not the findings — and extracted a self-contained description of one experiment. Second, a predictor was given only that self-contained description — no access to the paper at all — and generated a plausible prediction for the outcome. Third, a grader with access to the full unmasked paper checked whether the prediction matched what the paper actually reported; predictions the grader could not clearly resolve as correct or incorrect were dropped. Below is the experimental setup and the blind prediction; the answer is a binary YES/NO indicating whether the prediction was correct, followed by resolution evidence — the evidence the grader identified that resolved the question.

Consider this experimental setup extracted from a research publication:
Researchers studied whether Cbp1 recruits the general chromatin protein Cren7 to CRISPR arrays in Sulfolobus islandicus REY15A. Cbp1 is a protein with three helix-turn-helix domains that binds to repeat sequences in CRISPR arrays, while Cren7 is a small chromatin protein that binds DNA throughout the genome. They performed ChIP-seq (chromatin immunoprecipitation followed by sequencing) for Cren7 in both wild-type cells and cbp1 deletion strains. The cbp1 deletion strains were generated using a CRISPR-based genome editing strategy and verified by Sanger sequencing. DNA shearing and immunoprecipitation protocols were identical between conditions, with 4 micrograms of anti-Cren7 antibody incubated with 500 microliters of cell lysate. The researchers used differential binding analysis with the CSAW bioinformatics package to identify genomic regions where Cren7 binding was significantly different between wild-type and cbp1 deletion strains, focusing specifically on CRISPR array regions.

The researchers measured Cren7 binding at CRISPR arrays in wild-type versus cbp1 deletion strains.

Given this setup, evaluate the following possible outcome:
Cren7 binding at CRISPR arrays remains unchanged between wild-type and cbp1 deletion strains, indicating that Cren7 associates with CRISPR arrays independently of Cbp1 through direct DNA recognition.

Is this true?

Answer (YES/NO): NO